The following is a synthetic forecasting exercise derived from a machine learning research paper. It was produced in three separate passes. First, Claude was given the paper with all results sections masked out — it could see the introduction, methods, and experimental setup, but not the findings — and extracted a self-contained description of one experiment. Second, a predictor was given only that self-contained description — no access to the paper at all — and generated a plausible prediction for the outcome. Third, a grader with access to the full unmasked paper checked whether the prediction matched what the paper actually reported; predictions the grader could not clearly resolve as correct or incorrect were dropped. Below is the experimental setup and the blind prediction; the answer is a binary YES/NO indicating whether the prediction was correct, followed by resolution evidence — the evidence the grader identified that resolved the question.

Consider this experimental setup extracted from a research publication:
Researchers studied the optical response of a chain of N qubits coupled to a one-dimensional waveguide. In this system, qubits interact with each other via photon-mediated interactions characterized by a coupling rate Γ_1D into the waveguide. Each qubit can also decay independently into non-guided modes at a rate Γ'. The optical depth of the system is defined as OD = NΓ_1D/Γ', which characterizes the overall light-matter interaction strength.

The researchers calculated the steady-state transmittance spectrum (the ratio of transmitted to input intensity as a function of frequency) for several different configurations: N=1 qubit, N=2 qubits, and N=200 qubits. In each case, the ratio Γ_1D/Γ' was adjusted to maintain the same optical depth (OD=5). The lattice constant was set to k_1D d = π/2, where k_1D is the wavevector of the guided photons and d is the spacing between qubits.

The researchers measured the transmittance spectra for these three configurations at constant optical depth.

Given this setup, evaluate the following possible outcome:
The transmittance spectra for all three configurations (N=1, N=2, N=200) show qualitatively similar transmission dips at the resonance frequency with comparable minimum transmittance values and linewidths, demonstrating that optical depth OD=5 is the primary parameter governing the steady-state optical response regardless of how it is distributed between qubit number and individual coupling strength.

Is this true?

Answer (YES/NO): YES